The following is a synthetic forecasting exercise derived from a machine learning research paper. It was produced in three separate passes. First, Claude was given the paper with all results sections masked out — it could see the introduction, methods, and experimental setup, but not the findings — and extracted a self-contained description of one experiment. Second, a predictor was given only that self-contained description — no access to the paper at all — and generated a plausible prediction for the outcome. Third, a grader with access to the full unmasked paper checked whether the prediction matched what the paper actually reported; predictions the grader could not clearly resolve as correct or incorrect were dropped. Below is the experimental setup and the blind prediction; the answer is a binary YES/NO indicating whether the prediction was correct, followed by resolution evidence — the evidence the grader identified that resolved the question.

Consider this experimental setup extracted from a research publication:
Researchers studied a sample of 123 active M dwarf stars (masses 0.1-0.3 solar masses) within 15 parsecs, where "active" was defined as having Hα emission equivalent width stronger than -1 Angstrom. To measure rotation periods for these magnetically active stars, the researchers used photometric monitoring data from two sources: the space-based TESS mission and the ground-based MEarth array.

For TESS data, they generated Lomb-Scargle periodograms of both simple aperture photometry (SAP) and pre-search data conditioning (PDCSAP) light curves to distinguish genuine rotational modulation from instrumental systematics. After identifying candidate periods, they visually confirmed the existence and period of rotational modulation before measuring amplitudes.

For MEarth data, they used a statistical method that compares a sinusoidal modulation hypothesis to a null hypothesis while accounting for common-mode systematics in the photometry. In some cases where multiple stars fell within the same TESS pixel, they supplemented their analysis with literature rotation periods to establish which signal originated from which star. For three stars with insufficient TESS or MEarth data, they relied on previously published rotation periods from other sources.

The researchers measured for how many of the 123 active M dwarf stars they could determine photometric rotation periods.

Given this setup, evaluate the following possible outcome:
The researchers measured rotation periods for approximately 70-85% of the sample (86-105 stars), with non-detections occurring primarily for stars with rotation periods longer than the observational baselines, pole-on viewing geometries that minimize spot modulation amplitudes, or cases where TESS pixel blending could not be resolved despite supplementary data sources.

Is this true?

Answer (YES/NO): NO